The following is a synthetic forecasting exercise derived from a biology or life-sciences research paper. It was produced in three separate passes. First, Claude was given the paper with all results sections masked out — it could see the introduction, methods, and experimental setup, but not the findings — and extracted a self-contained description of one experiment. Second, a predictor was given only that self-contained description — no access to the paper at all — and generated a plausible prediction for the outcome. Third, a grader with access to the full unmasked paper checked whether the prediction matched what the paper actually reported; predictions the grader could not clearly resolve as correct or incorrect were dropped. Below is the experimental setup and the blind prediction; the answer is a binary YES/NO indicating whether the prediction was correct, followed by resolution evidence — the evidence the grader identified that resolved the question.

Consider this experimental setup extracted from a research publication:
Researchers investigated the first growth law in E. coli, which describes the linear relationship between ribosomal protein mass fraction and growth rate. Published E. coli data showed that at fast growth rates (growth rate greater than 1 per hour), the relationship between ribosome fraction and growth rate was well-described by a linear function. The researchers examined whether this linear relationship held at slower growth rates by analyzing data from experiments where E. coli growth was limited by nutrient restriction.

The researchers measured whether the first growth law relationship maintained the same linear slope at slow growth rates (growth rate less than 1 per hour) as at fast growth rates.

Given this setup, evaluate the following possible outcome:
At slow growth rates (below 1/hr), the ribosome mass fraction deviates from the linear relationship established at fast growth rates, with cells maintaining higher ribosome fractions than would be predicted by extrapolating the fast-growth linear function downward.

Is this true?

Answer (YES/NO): YES